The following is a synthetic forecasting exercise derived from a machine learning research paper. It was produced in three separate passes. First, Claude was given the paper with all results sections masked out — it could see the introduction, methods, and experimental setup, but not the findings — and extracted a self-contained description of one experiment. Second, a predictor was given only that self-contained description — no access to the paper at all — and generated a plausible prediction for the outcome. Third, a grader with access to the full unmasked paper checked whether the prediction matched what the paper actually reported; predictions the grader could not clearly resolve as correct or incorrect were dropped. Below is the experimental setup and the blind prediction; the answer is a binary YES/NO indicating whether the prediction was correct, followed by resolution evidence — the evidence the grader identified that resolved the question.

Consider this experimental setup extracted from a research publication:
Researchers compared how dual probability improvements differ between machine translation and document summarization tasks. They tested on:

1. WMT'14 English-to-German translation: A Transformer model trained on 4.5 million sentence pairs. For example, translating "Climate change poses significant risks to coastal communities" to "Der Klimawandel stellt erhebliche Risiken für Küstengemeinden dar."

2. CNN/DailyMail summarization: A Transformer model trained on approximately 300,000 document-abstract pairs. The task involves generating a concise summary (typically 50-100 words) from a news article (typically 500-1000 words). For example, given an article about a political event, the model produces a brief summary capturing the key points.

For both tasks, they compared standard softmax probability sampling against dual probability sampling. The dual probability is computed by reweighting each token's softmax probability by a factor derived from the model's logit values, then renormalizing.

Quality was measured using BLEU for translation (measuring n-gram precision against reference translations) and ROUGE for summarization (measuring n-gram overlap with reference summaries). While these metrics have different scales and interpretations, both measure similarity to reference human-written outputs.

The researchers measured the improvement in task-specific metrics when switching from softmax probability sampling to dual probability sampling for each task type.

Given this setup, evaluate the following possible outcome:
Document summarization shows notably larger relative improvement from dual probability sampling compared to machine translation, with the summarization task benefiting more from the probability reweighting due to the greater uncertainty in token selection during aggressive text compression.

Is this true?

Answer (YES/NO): NO